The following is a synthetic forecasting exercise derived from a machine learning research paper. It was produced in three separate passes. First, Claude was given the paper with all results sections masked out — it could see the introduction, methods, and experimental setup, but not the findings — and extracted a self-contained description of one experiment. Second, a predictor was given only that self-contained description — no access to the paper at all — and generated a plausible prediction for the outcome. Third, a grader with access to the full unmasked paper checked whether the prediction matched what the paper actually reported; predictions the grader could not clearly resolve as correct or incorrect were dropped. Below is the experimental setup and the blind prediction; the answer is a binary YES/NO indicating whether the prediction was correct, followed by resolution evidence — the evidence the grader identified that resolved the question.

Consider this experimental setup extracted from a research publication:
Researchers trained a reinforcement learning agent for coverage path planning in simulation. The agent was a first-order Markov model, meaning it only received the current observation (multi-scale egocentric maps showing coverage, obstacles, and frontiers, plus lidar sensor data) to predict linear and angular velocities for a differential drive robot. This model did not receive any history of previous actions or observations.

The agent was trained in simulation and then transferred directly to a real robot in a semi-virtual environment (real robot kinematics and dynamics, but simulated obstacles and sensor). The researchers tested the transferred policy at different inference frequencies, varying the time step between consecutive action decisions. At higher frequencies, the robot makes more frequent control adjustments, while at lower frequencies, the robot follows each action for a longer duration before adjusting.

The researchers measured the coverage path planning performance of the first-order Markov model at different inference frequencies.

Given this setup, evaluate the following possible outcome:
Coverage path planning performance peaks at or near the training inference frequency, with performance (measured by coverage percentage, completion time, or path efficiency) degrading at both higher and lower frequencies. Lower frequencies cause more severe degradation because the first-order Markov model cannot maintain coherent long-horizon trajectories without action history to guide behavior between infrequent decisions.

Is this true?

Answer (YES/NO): NO